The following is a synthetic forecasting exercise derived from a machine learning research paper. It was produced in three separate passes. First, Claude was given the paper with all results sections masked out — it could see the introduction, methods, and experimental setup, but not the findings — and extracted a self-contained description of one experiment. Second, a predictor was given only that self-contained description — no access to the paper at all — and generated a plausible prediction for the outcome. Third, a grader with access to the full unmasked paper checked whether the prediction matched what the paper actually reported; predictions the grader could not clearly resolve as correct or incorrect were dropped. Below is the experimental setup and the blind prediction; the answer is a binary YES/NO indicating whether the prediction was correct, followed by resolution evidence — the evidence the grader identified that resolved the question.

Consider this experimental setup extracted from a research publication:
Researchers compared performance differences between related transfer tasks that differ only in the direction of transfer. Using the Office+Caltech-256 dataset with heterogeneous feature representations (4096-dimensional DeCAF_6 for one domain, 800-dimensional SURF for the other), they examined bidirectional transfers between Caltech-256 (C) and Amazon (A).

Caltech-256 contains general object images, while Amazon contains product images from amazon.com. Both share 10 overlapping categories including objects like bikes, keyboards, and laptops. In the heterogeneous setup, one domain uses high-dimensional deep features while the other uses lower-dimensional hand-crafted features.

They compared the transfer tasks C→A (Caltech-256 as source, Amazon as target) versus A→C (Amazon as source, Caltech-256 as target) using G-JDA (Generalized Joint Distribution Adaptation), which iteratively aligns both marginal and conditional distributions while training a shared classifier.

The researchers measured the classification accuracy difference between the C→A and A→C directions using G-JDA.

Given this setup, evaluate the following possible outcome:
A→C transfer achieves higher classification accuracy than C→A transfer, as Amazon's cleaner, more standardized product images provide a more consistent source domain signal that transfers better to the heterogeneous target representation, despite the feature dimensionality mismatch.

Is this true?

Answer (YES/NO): NO